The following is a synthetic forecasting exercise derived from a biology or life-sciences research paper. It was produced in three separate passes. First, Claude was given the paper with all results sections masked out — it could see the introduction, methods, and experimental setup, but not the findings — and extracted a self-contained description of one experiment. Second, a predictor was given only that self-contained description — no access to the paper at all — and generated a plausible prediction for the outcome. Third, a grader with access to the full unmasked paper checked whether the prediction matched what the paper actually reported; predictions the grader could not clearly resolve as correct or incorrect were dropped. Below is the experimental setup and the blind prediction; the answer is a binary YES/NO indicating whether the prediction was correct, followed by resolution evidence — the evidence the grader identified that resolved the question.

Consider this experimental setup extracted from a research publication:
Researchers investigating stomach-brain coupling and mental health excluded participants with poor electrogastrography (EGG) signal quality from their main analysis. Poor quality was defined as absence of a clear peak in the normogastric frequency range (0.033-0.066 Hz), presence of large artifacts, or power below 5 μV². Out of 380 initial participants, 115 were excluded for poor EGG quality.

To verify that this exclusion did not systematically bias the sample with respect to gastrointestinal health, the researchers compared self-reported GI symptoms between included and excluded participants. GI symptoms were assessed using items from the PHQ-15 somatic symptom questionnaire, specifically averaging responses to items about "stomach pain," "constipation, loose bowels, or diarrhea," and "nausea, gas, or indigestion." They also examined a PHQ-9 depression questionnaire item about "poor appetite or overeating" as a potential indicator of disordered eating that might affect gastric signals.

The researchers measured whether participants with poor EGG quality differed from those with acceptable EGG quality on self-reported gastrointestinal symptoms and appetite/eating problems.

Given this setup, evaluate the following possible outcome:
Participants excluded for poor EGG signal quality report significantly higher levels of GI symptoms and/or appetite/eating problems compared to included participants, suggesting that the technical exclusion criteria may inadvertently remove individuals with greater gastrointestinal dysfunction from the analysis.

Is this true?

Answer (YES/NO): NO